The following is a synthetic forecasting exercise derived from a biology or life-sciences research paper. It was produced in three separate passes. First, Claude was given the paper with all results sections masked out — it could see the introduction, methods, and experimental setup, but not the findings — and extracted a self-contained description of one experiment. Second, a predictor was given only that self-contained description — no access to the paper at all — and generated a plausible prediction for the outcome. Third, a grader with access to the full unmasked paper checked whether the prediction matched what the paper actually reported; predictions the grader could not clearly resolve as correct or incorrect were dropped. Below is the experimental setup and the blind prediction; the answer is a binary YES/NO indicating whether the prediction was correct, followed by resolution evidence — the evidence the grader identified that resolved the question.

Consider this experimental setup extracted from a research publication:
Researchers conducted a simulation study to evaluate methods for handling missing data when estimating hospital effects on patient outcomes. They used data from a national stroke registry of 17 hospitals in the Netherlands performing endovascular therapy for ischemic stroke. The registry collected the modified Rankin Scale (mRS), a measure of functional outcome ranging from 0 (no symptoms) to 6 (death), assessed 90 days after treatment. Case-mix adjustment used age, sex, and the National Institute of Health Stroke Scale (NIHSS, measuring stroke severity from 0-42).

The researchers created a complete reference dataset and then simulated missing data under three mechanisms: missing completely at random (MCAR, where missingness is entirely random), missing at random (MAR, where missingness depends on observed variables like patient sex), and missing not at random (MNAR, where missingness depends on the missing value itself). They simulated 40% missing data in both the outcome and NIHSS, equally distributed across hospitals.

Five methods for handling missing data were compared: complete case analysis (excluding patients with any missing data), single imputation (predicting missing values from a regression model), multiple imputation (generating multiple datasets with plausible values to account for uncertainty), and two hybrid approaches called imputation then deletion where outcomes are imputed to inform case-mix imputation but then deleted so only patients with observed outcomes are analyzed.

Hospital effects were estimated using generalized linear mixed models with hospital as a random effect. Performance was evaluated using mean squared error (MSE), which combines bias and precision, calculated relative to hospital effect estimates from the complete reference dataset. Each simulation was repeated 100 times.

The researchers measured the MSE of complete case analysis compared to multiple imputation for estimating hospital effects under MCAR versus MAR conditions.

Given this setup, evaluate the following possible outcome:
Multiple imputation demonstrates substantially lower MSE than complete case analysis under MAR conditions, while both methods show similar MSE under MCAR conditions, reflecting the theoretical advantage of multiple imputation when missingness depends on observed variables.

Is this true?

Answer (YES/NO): NO